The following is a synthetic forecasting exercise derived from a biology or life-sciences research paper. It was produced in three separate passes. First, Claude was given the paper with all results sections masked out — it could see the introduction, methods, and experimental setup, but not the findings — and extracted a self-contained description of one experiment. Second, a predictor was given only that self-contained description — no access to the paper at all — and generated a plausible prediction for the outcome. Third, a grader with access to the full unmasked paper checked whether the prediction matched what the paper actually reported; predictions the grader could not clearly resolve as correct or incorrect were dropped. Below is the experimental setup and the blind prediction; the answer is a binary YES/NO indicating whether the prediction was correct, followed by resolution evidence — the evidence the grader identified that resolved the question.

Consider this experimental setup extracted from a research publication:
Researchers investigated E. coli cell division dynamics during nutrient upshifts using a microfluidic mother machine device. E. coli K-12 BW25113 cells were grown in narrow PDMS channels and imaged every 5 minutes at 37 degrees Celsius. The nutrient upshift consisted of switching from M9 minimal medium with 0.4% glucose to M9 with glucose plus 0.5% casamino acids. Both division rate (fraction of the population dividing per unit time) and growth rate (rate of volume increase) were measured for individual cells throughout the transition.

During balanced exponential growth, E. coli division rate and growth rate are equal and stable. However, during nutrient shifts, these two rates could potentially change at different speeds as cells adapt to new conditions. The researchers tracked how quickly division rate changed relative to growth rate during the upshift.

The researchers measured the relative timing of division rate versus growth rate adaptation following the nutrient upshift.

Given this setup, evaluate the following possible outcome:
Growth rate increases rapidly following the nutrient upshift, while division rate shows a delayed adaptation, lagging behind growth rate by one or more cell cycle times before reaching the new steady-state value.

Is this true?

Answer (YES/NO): NO